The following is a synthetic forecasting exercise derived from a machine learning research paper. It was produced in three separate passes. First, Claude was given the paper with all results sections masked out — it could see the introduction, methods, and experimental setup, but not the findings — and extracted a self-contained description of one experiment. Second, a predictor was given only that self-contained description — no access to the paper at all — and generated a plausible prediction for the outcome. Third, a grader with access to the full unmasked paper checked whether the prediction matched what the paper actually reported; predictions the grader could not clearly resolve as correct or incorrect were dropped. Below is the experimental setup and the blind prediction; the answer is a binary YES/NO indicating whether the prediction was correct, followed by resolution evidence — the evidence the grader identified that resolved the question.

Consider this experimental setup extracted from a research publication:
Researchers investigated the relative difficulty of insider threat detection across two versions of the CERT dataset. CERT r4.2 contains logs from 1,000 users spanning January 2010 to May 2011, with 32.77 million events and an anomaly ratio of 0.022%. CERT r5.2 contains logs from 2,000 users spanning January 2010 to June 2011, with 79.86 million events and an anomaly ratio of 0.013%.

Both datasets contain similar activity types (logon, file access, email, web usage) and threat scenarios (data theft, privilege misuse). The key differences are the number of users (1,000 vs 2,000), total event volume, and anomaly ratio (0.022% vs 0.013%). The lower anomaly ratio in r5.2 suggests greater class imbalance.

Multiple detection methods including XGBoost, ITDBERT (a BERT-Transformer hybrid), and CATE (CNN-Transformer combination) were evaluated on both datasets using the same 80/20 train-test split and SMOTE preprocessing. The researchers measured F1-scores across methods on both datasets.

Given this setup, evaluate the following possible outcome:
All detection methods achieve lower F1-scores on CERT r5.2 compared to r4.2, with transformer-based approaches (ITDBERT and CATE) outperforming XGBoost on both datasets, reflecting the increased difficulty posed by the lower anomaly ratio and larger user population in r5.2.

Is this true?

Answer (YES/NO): NO